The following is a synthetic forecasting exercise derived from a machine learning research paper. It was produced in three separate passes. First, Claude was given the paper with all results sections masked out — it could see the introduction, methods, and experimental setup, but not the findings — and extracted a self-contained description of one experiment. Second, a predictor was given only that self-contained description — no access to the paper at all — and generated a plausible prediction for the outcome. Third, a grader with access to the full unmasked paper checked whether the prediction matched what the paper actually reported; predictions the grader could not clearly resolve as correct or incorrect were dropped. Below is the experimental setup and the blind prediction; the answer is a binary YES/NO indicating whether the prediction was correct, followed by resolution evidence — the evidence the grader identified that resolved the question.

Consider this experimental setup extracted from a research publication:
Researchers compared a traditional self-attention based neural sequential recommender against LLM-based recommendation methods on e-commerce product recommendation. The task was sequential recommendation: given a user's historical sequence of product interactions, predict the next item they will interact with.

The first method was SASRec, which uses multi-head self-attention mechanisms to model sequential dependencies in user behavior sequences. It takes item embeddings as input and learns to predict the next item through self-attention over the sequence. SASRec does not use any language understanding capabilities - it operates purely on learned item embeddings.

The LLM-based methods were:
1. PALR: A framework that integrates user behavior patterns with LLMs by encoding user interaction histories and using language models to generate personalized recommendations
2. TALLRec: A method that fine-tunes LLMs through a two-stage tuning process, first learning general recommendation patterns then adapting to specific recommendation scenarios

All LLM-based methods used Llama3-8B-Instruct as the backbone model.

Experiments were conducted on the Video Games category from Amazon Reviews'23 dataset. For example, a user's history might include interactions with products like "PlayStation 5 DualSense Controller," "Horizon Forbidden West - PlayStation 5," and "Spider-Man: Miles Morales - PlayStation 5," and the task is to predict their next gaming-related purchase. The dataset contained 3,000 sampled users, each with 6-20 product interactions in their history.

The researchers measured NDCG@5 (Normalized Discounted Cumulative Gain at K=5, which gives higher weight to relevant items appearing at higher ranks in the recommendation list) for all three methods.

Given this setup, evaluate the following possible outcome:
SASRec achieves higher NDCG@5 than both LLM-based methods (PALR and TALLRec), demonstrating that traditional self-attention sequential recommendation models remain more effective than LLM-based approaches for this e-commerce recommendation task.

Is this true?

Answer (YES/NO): YES